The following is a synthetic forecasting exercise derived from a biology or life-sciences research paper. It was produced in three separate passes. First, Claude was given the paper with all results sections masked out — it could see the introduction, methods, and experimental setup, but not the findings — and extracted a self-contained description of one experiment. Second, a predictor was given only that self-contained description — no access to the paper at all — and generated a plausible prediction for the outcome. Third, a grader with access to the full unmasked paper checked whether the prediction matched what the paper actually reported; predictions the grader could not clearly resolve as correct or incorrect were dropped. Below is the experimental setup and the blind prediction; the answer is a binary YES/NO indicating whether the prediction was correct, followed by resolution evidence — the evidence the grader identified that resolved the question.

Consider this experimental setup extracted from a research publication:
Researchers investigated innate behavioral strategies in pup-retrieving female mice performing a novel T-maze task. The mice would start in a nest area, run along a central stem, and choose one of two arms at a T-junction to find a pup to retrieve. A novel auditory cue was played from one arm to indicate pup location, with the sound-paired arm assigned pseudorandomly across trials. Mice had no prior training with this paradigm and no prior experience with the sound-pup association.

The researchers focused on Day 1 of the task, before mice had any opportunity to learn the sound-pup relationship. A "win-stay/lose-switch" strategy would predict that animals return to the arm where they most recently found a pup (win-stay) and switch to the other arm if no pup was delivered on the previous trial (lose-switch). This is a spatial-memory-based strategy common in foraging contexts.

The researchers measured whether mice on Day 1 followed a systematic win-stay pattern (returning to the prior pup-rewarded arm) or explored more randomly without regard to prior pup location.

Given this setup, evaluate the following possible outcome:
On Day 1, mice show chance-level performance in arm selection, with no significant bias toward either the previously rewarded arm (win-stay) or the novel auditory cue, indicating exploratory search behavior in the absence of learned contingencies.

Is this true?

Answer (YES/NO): NO